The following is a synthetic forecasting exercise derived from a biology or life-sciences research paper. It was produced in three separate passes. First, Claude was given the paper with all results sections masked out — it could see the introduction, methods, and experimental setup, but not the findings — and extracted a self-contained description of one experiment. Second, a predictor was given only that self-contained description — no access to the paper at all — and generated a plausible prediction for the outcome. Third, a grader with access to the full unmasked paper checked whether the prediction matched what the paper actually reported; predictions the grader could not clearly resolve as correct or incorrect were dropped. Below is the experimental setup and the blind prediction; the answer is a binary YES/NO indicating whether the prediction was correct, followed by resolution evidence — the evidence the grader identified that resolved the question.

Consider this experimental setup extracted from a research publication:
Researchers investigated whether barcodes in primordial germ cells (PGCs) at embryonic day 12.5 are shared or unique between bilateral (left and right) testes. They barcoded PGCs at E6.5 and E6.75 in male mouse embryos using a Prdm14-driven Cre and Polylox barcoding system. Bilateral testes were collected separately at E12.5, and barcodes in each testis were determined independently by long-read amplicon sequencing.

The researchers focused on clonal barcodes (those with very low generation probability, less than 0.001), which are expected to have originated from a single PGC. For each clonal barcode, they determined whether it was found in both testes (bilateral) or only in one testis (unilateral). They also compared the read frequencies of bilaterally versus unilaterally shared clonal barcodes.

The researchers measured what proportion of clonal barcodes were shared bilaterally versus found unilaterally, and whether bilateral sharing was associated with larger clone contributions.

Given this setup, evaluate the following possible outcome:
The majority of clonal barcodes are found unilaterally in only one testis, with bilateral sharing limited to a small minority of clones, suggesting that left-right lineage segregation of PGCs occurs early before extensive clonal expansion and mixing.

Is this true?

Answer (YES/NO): NO